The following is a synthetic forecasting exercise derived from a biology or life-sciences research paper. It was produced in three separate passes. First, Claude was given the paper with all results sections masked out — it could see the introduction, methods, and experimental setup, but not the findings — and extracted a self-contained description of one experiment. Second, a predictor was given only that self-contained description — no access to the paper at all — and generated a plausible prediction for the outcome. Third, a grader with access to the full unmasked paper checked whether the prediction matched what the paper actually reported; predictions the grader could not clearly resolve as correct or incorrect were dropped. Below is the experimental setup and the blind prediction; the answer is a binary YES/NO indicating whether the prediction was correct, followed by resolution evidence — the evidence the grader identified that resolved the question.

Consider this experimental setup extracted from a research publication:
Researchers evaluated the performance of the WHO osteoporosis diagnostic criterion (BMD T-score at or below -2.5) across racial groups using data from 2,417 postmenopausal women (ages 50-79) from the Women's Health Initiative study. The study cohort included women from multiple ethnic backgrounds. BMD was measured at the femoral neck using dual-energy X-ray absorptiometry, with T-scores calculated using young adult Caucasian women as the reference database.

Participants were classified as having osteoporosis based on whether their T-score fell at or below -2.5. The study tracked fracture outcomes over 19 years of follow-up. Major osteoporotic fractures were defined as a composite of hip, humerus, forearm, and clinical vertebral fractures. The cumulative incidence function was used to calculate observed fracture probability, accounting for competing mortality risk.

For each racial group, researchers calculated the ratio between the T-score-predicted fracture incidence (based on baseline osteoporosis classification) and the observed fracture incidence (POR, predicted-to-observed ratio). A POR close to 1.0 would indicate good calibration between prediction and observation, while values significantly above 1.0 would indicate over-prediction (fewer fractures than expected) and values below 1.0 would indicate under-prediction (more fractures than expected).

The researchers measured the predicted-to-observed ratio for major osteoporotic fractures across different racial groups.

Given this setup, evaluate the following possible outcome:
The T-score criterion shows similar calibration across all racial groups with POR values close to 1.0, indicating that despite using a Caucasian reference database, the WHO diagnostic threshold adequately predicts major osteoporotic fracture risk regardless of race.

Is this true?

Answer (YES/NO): NO